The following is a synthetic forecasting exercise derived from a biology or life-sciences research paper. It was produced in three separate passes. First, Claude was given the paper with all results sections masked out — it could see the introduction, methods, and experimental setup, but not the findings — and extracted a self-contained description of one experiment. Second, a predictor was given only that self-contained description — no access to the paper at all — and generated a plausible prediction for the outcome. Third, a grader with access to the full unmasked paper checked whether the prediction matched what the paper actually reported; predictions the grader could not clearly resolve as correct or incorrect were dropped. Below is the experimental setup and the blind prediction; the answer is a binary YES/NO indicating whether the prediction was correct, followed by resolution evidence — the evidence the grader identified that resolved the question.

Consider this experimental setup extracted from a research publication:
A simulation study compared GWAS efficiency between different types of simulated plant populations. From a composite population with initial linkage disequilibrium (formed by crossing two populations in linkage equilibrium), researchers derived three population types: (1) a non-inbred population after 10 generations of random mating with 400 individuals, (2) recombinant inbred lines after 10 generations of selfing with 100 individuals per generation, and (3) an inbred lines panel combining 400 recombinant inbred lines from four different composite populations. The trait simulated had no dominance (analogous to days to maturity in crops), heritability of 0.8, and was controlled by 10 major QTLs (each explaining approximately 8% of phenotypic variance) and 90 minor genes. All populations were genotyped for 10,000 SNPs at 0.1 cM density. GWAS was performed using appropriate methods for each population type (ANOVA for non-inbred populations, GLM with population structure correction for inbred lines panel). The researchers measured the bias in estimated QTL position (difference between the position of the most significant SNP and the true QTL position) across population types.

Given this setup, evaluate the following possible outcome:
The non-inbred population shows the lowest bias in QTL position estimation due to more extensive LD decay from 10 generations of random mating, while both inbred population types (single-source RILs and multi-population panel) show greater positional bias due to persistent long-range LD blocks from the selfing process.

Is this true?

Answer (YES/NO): NO